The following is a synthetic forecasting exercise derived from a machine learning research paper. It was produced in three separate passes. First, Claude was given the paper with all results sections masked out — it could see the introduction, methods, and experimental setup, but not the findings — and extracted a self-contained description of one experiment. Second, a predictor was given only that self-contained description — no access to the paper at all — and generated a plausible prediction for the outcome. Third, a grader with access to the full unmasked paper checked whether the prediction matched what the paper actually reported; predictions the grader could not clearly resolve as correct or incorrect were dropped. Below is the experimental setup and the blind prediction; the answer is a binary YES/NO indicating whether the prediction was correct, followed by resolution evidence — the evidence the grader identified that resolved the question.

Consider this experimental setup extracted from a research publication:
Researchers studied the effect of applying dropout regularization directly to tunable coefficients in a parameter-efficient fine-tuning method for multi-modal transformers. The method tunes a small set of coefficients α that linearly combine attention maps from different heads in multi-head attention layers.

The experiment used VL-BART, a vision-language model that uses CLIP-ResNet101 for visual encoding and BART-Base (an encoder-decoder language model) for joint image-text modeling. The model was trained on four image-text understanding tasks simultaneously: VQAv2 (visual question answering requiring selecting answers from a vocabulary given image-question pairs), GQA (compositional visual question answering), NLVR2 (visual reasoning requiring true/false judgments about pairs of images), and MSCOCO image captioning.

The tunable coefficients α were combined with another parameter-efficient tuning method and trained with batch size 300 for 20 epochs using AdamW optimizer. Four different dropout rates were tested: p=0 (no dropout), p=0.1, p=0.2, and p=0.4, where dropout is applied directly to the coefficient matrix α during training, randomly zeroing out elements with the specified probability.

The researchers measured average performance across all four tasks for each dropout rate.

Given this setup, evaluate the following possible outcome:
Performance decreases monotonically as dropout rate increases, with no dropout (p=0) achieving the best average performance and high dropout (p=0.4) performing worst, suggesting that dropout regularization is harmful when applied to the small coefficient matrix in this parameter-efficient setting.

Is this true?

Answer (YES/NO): NO